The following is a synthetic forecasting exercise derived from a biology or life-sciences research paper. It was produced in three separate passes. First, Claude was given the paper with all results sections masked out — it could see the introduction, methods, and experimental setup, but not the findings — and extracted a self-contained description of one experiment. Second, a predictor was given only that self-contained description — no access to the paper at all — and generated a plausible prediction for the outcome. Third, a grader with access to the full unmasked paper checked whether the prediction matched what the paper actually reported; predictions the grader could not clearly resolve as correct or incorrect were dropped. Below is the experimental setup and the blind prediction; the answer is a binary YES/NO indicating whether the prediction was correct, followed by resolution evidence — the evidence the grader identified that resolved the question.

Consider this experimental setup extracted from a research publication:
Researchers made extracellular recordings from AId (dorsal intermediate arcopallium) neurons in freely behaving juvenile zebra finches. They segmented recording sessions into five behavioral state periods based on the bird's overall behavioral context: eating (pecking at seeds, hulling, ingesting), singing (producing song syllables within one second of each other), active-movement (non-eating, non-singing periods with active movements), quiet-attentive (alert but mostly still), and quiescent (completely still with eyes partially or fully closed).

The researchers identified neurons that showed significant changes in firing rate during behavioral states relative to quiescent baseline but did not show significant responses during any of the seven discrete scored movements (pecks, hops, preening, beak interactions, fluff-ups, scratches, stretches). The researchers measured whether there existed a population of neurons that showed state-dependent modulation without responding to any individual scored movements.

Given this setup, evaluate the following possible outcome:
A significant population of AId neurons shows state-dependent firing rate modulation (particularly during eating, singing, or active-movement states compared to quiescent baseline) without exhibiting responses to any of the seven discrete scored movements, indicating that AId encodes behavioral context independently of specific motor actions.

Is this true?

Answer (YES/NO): YES